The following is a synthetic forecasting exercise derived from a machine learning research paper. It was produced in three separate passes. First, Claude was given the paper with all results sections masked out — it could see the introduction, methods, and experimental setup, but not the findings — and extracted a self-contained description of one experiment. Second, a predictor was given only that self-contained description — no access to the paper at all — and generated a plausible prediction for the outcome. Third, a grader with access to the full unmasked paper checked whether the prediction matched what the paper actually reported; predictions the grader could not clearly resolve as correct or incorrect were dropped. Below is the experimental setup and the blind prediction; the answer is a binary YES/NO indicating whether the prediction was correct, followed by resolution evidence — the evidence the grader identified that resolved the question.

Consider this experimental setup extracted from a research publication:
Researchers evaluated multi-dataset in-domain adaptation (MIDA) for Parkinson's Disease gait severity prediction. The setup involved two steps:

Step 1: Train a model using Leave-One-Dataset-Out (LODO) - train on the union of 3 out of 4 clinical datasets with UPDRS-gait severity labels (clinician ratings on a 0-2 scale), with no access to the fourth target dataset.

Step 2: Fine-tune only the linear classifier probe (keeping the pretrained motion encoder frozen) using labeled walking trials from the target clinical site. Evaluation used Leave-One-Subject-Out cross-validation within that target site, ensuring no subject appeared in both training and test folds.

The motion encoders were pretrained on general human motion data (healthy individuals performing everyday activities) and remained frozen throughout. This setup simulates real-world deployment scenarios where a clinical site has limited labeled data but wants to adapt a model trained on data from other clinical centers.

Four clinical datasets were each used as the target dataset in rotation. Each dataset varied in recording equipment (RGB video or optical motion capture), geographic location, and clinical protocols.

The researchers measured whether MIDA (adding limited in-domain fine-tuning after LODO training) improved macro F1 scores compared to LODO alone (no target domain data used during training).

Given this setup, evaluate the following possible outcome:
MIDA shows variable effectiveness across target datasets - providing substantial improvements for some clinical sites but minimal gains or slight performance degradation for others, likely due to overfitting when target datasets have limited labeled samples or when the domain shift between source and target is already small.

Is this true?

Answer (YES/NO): NO